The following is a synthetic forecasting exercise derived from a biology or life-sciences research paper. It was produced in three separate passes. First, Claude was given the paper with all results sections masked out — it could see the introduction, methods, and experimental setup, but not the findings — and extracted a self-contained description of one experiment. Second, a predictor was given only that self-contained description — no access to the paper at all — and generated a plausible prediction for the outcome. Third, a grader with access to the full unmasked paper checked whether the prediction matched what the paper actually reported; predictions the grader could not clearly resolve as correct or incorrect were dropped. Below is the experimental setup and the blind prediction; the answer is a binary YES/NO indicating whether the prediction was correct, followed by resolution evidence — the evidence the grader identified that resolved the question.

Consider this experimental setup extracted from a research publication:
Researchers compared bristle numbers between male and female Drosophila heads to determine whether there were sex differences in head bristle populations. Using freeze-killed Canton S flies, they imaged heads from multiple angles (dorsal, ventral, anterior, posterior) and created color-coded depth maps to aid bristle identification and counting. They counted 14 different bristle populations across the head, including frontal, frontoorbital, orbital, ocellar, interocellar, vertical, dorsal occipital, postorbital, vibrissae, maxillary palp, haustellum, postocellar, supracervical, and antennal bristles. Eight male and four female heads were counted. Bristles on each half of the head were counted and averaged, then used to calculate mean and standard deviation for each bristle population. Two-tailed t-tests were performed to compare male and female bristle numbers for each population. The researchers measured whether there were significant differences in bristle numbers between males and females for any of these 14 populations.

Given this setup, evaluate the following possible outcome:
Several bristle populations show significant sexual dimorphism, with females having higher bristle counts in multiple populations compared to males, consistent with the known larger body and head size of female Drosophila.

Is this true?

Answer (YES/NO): NO